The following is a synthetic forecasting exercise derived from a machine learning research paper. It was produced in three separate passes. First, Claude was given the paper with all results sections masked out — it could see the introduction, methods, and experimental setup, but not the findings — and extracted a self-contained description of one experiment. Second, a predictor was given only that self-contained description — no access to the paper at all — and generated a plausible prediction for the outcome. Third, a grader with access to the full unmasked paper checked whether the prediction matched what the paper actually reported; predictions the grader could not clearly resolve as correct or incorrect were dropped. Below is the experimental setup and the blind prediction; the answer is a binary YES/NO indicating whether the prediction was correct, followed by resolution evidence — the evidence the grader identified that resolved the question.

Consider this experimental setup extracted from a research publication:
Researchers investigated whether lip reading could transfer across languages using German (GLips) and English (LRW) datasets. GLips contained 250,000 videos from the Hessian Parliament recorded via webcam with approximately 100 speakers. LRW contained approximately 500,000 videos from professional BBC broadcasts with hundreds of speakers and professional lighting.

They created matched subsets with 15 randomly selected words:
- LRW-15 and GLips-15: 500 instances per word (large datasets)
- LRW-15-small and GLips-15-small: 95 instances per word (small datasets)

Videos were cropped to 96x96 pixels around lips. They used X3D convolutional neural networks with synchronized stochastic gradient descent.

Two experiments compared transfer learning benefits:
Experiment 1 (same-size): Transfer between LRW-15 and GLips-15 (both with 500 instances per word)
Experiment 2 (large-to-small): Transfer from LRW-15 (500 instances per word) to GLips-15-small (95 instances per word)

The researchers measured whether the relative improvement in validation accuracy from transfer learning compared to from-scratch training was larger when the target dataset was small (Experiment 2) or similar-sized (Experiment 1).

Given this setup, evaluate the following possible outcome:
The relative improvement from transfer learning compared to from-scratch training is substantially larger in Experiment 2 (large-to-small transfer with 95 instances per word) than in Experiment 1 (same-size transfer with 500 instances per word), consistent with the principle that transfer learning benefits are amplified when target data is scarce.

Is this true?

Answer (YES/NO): YES